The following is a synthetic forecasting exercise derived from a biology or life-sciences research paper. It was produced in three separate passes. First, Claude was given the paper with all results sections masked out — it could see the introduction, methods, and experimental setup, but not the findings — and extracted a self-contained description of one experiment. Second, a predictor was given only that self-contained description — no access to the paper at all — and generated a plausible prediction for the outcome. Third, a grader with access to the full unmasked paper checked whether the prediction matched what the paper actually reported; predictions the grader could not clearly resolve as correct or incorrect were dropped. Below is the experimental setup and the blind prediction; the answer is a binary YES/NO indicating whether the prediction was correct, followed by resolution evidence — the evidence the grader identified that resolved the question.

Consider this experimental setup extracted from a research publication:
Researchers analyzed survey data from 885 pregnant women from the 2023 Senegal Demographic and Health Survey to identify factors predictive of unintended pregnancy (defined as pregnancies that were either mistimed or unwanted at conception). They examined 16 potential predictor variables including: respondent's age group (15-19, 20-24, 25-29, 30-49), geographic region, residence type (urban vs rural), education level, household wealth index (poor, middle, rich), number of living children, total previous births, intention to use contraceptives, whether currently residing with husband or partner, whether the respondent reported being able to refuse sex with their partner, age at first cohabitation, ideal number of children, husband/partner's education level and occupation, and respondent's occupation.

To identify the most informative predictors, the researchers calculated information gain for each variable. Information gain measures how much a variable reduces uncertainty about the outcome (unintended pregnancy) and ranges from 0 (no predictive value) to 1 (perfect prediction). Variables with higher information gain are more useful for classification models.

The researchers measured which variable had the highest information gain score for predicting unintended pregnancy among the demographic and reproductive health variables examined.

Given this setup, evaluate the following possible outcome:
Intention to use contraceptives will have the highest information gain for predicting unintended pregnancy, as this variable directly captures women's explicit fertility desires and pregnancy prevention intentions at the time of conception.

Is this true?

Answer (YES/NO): NO